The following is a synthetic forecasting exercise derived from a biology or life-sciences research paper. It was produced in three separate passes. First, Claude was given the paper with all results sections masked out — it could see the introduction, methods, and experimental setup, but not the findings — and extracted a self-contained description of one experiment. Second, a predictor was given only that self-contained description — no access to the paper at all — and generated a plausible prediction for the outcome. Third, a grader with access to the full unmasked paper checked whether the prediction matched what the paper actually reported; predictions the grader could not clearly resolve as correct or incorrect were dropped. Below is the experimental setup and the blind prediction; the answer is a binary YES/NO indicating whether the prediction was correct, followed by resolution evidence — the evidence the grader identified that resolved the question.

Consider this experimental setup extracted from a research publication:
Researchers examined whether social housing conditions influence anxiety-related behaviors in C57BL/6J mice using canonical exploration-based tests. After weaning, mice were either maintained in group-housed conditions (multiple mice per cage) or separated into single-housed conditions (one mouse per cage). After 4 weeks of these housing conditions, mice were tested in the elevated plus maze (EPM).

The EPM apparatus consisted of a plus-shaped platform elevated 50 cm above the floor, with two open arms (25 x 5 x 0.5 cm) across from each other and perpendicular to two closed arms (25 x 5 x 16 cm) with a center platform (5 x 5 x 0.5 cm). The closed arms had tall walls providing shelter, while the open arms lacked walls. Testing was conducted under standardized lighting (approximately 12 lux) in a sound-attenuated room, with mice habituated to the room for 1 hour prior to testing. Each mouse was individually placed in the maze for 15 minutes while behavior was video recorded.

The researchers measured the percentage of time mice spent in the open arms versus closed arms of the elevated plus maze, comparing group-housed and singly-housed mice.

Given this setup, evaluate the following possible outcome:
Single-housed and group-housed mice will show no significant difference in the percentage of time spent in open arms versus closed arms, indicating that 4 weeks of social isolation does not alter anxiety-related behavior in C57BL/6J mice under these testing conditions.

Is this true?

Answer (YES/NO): YES